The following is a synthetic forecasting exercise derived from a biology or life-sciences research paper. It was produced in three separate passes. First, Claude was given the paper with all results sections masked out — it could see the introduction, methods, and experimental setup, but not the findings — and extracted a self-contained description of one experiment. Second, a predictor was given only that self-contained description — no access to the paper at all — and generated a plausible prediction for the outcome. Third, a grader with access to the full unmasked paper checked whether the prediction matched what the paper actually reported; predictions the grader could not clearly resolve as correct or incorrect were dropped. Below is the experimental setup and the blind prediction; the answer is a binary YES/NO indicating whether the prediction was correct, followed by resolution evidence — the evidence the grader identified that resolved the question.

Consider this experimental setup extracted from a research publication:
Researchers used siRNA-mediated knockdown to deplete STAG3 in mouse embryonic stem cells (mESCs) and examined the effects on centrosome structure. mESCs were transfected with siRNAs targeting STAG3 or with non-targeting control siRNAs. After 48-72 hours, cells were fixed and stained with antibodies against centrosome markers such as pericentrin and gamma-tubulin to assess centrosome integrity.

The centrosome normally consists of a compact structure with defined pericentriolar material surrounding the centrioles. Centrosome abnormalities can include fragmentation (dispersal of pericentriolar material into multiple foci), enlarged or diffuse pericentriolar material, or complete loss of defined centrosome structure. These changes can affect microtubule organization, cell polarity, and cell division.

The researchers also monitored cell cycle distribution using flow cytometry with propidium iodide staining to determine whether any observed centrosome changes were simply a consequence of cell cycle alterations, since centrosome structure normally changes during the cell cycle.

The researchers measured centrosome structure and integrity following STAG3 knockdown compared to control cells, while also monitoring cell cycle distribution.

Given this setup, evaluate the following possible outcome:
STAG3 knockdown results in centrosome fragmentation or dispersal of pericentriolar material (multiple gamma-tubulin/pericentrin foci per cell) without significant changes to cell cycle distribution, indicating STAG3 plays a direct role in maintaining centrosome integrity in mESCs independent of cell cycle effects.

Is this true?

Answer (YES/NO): NO